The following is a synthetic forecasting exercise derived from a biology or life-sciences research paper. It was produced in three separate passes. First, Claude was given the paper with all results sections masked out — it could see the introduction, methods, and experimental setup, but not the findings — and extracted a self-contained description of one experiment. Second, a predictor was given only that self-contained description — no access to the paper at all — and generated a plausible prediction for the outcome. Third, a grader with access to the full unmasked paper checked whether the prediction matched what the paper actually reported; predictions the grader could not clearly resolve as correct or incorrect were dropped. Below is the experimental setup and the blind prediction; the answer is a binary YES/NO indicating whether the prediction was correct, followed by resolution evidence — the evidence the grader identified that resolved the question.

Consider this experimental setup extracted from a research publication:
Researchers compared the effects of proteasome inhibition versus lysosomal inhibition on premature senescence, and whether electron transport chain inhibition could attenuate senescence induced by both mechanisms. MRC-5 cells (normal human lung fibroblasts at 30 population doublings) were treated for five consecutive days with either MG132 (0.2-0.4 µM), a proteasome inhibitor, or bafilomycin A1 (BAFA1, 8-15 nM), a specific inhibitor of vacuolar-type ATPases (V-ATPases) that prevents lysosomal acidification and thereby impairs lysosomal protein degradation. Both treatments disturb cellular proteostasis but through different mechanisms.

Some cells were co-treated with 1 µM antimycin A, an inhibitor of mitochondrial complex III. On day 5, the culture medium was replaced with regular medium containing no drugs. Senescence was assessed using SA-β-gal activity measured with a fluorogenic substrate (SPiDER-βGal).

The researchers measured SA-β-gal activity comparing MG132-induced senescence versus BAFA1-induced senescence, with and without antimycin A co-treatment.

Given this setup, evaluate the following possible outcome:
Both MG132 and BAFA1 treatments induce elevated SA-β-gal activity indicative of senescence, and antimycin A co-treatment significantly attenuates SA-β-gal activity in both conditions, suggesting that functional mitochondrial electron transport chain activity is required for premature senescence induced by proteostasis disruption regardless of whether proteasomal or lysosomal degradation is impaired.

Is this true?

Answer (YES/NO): YES